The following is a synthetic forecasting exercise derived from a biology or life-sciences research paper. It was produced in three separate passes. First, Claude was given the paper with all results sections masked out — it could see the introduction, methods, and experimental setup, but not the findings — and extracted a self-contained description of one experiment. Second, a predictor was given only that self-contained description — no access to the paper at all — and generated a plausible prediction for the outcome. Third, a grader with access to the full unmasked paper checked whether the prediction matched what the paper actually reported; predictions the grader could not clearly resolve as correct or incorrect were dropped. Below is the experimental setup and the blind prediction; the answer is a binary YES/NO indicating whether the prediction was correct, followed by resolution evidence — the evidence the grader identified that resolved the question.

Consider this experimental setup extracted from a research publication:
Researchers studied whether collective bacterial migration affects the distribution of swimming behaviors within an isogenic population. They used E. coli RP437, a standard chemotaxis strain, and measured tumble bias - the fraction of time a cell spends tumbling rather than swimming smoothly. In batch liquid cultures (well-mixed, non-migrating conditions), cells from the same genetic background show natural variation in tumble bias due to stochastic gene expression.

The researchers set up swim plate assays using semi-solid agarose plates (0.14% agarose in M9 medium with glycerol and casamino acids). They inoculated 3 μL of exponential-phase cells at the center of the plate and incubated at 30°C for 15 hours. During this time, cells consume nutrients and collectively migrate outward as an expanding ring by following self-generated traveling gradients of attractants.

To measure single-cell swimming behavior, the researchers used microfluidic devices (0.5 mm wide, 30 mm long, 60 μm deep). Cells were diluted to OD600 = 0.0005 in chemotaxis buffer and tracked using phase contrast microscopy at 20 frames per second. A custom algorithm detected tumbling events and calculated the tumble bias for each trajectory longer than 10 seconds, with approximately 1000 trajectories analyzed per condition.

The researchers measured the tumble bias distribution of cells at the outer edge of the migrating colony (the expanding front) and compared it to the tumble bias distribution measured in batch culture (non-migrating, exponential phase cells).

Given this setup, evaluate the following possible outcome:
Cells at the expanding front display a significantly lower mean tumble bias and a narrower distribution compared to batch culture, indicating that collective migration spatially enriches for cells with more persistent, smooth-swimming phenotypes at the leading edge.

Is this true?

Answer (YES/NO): NO